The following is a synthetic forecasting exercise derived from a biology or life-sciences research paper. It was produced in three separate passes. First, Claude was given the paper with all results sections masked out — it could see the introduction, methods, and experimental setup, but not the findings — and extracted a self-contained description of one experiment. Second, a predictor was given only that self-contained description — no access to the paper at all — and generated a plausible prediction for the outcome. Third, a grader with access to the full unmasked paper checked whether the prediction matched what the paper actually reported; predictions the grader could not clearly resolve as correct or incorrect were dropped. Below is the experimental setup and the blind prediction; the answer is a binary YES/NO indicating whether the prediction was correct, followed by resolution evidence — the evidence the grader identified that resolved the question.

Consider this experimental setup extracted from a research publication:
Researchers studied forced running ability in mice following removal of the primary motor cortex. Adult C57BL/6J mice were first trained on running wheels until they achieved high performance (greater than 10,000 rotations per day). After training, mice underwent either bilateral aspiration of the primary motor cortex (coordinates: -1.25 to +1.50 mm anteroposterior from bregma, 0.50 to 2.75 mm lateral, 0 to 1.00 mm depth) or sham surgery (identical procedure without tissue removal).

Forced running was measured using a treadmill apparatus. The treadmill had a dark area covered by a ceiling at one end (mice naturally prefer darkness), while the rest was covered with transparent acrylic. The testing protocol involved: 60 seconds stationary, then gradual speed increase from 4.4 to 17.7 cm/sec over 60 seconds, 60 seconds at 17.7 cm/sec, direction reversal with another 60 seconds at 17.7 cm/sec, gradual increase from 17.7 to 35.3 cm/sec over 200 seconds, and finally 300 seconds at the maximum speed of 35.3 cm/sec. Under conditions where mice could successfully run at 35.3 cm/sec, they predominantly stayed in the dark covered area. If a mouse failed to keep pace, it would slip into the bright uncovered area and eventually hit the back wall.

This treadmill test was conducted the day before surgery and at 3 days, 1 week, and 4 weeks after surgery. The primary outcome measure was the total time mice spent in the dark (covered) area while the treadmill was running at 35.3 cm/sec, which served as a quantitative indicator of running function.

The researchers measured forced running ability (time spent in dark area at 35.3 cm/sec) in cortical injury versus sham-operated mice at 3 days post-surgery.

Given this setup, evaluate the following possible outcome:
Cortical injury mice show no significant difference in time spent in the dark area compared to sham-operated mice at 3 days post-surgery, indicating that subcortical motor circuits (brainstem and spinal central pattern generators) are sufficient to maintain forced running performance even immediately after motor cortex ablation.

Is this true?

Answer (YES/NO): YES